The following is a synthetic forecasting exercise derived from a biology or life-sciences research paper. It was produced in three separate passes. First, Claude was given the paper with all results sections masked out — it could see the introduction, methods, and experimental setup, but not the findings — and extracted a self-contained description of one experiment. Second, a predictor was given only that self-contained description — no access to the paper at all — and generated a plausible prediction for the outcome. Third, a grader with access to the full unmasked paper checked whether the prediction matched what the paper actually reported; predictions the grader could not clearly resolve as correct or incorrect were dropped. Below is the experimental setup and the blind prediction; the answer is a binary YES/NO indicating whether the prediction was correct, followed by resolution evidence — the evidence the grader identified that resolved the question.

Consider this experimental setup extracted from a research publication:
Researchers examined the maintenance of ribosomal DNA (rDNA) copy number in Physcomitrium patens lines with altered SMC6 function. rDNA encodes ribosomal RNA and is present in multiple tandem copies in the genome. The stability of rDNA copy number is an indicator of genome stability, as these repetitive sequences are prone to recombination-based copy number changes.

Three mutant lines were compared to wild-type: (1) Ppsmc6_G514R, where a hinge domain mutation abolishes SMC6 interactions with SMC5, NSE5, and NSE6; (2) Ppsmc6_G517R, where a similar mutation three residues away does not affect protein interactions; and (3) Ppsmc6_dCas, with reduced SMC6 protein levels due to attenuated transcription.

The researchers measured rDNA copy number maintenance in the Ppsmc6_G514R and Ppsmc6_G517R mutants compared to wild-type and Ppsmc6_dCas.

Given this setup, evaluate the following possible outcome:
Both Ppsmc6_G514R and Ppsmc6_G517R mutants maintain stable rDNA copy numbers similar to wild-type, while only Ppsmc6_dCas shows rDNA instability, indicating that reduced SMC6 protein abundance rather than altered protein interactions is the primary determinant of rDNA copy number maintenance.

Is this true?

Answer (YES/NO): NO